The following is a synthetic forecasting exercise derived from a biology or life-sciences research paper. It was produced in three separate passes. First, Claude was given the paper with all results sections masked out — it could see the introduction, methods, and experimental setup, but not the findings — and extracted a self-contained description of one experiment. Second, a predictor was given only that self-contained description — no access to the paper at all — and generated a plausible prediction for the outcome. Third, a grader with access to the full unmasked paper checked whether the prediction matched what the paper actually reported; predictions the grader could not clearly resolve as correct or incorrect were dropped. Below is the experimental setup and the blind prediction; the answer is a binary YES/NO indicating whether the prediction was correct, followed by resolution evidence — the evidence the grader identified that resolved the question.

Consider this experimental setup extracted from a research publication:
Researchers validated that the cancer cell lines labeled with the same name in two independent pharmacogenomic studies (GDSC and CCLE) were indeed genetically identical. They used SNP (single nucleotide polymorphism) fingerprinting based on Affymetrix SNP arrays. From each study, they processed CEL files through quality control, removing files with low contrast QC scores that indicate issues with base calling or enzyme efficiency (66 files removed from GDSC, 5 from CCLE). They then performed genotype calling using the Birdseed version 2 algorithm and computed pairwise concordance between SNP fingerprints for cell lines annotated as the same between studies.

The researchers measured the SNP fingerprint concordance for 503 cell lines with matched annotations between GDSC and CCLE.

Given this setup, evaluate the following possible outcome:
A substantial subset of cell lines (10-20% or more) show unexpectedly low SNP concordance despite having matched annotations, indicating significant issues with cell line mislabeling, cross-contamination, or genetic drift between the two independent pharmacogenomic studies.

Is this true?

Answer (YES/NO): NO